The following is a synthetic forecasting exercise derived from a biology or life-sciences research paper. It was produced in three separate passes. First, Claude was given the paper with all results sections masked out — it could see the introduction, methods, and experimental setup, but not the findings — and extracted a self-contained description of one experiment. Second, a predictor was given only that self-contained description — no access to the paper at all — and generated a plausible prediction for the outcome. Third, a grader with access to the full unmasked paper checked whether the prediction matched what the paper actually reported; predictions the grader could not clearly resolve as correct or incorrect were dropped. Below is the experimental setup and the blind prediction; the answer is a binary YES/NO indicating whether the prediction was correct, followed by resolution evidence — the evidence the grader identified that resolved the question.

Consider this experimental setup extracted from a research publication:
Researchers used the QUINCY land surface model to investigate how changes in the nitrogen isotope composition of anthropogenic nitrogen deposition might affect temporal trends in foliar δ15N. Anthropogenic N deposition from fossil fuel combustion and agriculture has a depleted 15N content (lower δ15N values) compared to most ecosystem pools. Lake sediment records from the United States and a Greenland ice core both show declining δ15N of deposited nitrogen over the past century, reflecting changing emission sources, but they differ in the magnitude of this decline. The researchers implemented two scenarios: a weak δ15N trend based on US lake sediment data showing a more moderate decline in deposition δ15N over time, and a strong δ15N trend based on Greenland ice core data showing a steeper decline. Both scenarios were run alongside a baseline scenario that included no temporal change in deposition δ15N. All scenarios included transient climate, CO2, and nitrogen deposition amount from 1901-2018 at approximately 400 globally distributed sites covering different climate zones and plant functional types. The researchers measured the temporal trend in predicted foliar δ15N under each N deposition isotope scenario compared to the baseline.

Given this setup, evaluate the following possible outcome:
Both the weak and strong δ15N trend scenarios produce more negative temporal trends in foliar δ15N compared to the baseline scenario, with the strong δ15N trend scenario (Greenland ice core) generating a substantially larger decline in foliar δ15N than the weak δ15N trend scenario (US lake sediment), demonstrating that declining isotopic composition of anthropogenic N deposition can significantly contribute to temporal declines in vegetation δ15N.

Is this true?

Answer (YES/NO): YES